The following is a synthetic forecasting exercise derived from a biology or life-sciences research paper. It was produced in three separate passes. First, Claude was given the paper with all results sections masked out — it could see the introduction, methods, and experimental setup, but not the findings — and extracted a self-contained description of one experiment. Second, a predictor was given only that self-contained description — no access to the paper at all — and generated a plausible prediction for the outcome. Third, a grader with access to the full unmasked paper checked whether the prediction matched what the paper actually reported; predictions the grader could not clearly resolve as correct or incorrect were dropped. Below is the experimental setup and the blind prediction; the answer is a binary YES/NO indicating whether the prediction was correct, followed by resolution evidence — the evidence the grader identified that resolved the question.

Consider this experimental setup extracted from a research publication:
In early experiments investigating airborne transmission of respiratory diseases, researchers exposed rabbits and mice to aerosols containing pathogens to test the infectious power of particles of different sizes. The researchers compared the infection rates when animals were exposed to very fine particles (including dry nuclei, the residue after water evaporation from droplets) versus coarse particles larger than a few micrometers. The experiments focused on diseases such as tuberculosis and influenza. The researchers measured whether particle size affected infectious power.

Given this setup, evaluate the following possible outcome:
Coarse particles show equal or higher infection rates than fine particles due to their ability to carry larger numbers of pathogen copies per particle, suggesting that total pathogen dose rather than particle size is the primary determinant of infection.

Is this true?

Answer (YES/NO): NO